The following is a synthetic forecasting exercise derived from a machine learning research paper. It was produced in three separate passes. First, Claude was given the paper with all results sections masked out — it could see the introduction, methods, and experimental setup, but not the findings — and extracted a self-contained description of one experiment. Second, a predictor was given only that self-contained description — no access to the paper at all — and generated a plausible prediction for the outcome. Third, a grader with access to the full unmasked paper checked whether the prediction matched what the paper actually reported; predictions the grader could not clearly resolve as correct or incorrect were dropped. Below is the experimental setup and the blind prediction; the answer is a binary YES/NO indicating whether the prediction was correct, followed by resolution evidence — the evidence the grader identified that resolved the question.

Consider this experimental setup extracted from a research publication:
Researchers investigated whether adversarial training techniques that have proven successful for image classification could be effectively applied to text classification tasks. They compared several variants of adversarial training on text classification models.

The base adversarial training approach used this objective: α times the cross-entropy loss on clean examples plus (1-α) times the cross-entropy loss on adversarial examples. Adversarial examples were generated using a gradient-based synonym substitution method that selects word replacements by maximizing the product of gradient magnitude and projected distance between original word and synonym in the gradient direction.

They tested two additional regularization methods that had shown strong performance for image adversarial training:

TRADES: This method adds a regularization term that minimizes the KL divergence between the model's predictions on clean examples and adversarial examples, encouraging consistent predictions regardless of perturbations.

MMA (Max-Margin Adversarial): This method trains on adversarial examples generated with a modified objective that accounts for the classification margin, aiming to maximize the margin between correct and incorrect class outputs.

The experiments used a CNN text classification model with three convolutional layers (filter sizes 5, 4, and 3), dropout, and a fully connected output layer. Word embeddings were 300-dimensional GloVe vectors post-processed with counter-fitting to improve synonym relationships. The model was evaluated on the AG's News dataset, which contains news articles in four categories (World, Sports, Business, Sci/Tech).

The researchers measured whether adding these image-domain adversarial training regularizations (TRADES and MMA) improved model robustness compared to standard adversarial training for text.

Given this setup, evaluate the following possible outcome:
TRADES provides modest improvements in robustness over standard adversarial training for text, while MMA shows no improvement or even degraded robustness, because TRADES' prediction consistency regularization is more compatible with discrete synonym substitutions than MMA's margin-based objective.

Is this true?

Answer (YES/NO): NO